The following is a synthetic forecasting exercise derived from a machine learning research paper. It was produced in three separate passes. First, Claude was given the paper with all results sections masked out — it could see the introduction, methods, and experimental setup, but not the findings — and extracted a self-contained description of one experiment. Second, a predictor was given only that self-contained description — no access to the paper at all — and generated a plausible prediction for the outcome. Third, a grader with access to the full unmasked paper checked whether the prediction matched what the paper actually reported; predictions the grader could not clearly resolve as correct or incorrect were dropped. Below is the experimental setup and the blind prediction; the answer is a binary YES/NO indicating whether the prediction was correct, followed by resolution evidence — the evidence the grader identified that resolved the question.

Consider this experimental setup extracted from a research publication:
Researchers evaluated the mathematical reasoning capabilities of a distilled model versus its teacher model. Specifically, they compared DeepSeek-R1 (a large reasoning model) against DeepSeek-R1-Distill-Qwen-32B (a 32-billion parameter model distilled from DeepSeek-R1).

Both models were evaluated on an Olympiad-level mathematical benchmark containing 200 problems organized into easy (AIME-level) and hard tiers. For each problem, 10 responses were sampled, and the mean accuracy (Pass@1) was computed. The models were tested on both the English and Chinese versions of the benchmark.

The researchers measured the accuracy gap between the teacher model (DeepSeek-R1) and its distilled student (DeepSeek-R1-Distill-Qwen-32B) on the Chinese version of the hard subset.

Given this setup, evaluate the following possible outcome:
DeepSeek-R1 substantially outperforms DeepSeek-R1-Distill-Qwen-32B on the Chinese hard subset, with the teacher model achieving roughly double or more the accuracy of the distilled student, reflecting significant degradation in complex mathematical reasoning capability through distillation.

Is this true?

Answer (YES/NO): YES